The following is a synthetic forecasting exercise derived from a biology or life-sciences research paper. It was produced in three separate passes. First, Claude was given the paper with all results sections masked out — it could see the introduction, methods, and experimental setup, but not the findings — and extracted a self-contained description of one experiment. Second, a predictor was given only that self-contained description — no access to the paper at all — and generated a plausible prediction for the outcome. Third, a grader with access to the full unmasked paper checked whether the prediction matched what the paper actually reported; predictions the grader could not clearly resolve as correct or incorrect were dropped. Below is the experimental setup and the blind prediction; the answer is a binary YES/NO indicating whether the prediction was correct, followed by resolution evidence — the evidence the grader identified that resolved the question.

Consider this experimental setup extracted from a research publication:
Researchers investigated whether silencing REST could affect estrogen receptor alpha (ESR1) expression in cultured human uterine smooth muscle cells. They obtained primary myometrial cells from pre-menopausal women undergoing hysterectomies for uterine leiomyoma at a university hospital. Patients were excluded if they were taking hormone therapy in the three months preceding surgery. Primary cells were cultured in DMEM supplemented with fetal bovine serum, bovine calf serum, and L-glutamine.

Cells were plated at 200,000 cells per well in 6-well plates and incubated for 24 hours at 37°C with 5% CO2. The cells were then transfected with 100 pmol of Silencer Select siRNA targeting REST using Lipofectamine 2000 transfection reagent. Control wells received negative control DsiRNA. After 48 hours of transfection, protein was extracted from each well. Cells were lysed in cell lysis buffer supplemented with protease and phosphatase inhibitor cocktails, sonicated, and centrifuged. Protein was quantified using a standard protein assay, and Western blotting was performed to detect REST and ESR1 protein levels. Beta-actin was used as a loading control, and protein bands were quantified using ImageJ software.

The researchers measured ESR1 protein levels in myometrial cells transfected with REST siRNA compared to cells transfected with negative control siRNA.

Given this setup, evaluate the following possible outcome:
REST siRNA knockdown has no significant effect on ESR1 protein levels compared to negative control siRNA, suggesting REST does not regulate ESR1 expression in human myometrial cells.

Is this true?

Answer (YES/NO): NO